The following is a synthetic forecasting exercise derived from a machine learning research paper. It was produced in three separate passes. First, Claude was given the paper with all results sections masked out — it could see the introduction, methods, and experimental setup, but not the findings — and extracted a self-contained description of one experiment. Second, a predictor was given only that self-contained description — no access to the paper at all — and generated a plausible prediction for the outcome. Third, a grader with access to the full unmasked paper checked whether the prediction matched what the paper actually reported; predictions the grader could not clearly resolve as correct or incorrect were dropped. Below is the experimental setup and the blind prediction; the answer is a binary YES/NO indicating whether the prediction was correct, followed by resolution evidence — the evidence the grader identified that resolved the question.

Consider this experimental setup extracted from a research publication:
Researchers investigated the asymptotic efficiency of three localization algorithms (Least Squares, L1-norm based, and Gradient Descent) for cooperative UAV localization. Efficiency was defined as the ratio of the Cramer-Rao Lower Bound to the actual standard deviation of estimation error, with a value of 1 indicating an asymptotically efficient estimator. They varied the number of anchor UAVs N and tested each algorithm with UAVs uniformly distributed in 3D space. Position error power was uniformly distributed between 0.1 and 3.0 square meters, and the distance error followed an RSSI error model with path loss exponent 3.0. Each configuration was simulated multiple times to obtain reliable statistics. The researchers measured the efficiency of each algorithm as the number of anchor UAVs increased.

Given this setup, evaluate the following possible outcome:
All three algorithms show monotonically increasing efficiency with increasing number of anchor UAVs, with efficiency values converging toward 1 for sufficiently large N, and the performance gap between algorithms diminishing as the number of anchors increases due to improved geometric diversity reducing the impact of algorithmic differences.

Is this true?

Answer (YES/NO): NO